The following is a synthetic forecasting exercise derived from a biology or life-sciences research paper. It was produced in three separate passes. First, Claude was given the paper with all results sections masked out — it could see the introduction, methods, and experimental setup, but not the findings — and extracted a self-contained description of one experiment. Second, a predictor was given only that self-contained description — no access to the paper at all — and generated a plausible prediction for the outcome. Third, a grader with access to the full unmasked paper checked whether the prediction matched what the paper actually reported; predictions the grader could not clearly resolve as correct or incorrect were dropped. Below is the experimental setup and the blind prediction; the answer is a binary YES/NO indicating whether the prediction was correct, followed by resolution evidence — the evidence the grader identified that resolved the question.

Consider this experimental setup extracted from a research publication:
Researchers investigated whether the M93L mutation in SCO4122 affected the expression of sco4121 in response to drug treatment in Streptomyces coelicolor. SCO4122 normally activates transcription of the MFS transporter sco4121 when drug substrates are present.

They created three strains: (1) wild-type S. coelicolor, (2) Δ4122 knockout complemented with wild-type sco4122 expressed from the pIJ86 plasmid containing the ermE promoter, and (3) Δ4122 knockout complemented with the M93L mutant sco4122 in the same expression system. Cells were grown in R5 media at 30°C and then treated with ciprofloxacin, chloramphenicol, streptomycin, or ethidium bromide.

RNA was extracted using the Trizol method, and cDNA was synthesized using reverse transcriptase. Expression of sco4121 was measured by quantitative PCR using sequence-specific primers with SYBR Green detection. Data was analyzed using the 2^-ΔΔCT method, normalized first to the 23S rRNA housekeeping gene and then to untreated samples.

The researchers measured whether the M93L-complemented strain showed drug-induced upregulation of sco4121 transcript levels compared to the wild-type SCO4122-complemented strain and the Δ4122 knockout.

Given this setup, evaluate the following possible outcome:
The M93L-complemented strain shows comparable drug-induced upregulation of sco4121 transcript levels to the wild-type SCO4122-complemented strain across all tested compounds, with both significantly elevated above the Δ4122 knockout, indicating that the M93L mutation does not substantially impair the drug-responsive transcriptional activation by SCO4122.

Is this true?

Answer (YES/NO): NO